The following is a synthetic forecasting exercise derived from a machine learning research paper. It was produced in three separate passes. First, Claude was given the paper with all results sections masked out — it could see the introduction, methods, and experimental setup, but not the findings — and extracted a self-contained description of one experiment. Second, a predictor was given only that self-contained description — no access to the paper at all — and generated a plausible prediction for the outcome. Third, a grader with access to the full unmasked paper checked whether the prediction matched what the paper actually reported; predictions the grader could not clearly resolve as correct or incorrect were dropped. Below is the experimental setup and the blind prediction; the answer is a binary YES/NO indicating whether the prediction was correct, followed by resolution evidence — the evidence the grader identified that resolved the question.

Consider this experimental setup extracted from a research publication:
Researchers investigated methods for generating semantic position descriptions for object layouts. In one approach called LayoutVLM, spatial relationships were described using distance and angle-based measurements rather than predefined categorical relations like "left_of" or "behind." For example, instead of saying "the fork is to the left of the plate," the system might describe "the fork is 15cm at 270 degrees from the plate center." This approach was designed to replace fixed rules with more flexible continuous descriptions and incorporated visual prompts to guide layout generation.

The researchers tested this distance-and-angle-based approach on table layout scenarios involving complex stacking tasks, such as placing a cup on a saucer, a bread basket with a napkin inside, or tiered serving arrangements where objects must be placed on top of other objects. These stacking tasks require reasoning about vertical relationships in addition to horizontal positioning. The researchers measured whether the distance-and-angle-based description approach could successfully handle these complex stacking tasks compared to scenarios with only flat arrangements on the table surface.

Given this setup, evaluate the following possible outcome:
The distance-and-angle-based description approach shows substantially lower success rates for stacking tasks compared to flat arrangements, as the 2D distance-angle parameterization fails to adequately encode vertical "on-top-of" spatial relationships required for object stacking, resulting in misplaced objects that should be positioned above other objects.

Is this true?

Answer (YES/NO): NO